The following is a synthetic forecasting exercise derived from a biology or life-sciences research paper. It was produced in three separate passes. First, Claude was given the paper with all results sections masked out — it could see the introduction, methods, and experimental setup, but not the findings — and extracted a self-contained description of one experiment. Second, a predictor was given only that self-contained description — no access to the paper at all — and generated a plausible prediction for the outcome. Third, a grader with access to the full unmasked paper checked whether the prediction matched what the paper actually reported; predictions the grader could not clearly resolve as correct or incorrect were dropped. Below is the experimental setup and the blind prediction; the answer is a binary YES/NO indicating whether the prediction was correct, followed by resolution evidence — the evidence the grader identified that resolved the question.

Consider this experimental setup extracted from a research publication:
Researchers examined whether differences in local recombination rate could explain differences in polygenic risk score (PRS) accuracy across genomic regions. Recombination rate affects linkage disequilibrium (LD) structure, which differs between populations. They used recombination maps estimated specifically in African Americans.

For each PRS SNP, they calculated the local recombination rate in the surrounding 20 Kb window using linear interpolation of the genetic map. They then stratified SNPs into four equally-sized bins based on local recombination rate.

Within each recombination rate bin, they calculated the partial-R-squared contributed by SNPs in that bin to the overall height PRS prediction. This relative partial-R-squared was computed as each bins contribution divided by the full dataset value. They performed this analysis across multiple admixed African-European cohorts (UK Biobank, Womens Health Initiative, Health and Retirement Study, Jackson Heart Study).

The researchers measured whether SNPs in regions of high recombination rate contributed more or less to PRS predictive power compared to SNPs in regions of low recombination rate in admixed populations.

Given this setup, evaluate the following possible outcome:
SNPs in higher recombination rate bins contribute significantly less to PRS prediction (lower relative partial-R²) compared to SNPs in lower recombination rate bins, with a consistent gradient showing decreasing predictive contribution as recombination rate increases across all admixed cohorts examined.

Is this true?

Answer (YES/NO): NO